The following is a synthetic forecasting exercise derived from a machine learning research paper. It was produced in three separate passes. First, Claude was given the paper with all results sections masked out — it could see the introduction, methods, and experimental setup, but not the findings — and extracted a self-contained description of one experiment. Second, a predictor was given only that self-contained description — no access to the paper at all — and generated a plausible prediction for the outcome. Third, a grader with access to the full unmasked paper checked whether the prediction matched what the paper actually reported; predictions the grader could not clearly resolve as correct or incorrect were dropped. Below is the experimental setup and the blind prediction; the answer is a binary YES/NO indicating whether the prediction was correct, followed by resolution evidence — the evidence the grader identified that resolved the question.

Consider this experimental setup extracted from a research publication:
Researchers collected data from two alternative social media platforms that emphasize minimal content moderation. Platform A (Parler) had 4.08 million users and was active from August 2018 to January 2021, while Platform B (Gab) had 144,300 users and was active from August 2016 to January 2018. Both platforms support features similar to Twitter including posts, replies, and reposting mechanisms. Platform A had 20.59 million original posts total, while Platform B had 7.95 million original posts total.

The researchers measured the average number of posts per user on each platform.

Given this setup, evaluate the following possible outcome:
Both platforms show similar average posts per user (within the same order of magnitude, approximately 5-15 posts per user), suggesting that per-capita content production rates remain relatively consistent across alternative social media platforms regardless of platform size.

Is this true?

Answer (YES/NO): NO